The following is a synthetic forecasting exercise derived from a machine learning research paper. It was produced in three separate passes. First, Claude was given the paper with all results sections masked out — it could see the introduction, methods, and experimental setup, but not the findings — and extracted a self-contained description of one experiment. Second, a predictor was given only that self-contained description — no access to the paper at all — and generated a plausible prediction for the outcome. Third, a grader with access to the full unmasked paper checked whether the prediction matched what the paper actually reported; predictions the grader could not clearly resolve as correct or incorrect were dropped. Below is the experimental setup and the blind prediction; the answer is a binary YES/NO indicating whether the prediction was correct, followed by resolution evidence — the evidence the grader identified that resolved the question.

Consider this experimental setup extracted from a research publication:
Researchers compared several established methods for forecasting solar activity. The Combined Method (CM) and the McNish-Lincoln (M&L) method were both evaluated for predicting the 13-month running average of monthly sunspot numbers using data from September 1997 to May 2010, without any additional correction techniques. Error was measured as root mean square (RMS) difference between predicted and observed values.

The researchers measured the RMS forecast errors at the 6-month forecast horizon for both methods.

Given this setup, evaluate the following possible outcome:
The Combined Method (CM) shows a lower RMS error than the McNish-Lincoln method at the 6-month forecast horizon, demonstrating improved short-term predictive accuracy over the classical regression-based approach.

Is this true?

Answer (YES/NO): NO